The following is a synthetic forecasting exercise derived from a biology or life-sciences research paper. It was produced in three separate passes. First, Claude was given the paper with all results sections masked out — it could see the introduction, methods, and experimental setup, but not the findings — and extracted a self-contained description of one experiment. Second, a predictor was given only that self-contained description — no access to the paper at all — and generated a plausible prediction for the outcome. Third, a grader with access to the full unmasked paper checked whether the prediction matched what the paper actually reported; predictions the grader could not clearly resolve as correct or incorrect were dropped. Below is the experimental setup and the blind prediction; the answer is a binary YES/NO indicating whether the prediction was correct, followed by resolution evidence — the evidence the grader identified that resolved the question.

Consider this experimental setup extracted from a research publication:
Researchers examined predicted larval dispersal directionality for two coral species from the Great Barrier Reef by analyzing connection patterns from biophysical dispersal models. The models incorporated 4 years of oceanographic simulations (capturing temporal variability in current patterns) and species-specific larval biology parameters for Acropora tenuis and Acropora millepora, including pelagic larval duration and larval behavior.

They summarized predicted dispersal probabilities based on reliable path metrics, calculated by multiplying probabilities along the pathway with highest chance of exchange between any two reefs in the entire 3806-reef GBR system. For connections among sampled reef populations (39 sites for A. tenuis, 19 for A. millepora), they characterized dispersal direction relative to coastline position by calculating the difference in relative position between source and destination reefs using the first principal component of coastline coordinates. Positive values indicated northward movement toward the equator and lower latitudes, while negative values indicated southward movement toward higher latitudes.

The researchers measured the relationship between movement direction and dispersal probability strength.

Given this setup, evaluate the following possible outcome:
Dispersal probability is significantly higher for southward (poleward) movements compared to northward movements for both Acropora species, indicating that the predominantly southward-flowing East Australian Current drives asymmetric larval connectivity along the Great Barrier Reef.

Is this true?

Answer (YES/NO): YES